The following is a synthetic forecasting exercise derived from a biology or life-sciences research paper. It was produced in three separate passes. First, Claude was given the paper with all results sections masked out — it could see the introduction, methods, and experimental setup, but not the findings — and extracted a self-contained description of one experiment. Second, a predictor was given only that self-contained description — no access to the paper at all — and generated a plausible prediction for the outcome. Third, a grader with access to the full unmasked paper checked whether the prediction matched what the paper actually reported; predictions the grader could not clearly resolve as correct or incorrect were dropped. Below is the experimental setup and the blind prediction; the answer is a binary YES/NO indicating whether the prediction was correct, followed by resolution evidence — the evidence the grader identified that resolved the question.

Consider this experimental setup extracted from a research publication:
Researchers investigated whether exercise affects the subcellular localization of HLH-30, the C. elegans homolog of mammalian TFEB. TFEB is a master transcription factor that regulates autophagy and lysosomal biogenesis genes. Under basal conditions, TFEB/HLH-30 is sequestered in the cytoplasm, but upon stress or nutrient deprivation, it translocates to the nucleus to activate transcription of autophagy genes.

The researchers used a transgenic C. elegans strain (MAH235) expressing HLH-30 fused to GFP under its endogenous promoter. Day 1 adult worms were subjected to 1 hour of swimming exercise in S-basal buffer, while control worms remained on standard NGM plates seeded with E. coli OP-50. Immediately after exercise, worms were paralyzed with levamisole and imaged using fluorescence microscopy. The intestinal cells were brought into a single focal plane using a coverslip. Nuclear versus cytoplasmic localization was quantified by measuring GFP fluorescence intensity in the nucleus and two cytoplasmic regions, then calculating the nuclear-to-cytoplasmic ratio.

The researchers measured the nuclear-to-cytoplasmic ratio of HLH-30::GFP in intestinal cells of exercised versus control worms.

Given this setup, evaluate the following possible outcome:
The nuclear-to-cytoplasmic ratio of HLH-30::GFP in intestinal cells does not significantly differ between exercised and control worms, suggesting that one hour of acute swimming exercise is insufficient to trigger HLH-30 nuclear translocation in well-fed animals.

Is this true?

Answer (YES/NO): NO